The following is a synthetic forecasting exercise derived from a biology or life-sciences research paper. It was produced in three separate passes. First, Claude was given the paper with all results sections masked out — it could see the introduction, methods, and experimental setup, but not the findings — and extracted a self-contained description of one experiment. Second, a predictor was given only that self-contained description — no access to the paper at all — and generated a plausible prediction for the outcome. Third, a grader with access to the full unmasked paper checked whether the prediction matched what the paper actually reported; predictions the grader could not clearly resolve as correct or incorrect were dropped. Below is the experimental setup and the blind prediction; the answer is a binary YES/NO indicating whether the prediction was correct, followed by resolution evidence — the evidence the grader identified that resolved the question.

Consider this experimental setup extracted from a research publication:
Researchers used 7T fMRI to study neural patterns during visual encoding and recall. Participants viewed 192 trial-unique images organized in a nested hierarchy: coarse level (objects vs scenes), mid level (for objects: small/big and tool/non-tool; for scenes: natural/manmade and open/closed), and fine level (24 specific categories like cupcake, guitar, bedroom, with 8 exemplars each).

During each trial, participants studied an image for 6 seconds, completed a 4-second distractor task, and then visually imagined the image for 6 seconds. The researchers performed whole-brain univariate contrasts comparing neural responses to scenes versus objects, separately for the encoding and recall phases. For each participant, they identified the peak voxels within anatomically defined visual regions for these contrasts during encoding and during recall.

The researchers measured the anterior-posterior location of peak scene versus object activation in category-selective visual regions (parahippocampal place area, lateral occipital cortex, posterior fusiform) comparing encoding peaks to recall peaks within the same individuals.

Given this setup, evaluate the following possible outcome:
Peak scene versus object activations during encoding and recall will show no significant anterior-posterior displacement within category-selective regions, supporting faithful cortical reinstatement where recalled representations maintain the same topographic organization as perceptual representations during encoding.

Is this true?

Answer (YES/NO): NO